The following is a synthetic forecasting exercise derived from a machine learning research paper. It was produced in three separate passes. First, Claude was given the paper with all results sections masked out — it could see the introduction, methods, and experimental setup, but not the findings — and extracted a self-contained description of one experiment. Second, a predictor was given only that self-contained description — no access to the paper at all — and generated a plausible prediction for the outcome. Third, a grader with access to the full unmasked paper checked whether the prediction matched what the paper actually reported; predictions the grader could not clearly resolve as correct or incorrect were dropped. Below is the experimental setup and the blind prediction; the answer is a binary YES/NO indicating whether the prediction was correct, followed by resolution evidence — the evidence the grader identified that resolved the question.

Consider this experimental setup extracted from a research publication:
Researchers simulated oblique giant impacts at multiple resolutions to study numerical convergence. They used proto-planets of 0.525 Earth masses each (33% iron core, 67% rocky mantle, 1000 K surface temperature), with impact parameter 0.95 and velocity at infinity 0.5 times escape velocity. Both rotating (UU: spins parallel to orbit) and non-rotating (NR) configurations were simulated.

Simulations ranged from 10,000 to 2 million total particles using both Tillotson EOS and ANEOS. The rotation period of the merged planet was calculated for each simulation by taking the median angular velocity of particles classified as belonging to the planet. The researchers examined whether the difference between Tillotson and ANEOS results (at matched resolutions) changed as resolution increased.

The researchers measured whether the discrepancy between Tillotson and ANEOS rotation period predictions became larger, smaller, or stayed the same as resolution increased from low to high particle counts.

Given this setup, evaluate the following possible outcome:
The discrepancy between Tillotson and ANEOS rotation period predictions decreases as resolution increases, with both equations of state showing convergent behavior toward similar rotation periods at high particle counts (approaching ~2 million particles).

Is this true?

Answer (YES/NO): NO